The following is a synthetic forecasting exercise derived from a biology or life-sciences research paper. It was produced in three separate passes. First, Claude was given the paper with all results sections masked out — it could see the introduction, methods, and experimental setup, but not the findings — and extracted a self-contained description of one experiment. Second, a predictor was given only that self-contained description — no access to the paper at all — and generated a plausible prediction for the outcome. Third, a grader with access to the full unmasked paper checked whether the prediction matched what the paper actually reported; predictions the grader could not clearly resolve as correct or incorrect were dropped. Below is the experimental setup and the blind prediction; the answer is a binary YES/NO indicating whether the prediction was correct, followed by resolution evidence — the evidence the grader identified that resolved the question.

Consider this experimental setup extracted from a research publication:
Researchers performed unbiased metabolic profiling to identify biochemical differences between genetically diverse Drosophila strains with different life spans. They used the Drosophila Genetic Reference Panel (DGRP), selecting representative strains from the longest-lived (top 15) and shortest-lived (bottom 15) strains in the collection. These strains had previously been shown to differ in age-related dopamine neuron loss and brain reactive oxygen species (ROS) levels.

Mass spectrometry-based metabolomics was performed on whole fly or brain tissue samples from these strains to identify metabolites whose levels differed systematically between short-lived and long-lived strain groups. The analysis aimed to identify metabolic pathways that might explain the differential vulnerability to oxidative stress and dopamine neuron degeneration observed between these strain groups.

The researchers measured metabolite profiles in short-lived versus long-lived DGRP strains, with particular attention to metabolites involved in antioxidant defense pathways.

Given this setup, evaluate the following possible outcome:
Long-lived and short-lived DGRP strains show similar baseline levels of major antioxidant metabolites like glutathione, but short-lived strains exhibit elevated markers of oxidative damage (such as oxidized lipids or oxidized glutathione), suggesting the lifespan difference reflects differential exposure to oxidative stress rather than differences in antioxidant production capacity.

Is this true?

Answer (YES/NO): NO